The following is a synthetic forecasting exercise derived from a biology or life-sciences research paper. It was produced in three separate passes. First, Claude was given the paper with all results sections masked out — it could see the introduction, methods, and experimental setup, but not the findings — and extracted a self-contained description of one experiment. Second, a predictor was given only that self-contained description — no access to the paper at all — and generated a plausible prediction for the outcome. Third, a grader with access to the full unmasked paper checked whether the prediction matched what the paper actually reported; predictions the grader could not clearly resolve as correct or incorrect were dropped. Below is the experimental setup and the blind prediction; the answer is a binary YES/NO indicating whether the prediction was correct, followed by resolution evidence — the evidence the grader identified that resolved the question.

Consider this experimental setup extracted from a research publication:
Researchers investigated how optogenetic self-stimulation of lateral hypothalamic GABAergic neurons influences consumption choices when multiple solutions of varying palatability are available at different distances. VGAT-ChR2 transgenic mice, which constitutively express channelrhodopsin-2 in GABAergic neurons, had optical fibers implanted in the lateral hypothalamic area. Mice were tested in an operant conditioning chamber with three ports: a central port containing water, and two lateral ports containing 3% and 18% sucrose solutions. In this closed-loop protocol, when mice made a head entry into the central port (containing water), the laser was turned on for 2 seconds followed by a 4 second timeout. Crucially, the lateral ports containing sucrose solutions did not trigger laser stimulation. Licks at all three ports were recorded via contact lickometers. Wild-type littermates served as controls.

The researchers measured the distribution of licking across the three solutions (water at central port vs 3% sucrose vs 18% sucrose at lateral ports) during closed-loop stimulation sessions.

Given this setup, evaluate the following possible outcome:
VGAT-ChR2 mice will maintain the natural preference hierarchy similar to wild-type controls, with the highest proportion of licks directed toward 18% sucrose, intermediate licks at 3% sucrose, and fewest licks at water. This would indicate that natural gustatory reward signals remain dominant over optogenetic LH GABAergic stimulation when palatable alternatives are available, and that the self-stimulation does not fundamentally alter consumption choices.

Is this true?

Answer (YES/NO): NO